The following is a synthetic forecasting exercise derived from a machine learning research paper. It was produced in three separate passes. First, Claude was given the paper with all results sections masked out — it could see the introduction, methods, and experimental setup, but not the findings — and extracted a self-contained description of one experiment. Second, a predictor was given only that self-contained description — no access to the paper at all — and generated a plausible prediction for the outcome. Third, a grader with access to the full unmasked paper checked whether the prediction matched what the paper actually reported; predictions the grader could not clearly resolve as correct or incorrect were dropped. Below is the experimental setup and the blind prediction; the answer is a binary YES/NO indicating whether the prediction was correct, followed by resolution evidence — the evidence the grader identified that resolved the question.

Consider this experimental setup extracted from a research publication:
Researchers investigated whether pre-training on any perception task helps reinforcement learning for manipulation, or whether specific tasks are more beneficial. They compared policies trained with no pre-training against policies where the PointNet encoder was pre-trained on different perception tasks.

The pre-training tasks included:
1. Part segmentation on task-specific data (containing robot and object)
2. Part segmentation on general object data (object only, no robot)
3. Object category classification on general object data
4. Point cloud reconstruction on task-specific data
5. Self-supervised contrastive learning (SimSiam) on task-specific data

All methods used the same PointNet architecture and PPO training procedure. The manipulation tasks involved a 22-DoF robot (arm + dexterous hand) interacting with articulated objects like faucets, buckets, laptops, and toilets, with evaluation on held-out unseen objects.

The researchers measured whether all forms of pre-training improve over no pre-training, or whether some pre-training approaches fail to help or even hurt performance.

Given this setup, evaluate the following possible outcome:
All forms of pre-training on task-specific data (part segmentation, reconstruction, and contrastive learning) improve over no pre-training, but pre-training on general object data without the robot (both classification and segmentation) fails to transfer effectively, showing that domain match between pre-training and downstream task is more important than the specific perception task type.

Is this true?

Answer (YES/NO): NO